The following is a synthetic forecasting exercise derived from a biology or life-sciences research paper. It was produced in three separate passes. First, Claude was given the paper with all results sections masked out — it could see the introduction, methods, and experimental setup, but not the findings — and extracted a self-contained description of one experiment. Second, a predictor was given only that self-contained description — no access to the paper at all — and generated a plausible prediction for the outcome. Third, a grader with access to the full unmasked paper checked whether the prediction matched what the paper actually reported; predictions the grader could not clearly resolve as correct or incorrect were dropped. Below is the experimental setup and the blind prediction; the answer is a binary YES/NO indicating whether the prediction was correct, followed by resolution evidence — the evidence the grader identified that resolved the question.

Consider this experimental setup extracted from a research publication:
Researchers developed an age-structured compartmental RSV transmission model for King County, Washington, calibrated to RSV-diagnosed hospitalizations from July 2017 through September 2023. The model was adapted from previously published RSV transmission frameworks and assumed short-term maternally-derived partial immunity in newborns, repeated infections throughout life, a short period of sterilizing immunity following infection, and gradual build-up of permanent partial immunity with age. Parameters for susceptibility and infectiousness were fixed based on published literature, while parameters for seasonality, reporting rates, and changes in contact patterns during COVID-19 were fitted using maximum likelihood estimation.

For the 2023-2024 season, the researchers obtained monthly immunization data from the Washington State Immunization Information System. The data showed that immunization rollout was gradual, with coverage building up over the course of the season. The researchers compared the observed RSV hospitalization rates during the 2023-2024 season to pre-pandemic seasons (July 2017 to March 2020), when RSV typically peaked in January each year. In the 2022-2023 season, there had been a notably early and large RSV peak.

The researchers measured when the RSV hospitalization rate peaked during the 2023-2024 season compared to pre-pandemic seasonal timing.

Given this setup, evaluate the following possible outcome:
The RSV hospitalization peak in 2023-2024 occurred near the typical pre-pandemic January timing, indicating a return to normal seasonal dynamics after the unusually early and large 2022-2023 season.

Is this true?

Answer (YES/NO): NO